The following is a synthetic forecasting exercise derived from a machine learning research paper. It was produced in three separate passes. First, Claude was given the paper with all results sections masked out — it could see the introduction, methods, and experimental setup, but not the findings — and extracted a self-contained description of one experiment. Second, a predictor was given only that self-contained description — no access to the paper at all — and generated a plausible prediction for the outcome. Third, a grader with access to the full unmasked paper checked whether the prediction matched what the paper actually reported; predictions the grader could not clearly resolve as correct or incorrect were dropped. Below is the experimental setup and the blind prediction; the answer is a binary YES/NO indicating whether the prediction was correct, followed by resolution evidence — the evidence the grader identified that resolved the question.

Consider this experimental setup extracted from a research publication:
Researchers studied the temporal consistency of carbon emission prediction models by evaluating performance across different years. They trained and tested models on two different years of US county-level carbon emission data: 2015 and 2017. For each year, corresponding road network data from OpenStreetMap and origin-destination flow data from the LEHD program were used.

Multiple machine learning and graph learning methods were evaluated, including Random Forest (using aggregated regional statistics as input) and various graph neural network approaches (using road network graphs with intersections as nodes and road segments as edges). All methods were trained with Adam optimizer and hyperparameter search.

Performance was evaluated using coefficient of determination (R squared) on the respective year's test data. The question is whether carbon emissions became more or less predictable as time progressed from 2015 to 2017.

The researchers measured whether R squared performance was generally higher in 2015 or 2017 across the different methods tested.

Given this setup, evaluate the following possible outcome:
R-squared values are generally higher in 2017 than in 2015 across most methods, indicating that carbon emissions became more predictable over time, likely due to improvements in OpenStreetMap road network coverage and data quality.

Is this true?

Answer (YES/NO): YES